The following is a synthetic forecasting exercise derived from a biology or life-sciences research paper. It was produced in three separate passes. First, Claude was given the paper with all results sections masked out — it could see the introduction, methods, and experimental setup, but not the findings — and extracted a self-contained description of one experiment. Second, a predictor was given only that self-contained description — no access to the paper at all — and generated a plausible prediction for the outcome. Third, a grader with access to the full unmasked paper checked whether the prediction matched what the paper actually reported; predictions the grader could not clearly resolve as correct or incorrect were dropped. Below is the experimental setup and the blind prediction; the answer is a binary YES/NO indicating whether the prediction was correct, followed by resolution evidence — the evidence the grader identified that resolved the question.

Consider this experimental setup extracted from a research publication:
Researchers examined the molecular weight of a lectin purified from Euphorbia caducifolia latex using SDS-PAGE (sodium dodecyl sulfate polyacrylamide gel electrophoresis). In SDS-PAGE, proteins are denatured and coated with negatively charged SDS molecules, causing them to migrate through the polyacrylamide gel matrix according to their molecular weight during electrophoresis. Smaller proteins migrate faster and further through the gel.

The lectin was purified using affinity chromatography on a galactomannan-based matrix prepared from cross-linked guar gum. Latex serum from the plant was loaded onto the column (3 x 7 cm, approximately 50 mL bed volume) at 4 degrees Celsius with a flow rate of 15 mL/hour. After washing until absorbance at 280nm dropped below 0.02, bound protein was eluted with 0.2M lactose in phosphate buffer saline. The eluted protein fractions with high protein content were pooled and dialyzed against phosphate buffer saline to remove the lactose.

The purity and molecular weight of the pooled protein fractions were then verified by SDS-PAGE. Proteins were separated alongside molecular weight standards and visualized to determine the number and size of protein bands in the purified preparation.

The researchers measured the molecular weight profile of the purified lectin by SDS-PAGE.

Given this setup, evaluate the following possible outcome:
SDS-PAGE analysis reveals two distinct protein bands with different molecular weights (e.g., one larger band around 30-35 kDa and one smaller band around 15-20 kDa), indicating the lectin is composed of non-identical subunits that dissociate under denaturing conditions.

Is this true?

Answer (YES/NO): NO